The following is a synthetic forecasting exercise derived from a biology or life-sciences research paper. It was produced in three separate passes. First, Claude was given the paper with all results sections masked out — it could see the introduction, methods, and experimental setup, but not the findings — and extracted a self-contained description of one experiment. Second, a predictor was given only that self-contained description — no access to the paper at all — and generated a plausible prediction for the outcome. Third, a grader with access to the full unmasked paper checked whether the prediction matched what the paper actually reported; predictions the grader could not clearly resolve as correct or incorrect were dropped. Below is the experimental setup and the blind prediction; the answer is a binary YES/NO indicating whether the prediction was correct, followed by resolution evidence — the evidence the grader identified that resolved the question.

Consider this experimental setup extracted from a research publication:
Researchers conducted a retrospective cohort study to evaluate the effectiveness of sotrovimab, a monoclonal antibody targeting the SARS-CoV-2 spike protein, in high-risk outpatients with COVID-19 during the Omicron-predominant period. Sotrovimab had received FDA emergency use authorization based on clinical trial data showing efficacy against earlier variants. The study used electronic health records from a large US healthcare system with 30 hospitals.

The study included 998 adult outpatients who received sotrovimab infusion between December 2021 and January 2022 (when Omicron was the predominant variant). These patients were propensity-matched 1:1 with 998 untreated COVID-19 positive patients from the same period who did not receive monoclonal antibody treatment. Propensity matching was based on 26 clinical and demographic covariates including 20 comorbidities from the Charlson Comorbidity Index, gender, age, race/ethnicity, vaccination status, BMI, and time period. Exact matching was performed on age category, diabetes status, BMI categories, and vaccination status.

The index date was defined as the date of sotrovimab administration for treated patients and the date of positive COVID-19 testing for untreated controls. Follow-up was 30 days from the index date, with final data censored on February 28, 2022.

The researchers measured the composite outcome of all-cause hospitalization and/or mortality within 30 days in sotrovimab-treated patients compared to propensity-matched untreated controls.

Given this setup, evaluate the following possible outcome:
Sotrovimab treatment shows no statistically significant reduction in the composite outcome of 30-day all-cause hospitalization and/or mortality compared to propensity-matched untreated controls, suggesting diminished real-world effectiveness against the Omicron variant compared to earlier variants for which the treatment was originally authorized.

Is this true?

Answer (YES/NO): YES